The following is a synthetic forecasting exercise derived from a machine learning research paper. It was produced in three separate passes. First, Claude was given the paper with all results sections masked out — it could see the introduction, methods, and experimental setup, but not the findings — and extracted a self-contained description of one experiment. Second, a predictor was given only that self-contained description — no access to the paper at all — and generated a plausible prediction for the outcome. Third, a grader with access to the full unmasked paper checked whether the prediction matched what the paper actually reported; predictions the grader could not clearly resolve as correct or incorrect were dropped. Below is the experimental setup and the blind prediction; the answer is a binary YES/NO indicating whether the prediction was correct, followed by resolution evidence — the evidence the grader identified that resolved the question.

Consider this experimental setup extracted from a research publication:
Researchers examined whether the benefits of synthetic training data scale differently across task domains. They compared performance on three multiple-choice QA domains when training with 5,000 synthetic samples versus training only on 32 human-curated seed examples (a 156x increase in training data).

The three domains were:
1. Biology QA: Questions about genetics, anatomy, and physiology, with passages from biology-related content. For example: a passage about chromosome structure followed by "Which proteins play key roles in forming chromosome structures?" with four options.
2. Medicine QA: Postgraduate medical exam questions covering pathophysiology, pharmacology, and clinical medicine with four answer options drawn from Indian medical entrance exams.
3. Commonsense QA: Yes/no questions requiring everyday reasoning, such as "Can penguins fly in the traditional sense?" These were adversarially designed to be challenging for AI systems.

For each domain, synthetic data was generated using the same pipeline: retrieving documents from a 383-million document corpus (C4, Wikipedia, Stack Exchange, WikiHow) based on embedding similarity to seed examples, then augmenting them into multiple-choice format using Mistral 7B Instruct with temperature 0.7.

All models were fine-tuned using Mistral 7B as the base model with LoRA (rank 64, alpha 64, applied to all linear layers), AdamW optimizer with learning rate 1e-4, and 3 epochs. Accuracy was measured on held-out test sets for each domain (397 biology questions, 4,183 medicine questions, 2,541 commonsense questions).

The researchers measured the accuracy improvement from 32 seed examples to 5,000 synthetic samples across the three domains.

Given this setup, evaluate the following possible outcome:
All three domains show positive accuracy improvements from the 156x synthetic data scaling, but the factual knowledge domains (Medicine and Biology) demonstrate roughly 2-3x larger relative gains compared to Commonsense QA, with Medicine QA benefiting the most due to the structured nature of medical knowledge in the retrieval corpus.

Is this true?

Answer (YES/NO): NO